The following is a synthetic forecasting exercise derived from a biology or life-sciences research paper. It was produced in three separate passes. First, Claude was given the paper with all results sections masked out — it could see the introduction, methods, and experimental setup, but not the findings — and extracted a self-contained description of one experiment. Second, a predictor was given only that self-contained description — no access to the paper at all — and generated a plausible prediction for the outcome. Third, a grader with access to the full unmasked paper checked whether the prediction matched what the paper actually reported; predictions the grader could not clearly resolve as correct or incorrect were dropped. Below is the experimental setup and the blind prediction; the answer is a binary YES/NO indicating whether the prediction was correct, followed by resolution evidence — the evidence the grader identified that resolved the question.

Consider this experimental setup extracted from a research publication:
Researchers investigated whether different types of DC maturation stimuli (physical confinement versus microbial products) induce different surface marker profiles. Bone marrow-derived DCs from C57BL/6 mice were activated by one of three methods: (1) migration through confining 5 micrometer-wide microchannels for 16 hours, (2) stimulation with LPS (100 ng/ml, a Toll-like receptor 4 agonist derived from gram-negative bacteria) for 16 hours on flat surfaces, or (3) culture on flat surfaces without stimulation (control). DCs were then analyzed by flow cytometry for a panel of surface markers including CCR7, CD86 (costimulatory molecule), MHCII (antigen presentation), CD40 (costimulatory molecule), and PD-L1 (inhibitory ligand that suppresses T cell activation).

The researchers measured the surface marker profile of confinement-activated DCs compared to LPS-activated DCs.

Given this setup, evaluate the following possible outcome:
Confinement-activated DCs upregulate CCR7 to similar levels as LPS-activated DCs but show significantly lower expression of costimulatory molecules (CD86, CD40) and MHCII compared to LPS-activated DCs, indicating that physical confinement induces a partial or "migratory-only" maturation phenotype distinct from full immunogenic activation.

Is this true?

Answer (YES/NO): NO